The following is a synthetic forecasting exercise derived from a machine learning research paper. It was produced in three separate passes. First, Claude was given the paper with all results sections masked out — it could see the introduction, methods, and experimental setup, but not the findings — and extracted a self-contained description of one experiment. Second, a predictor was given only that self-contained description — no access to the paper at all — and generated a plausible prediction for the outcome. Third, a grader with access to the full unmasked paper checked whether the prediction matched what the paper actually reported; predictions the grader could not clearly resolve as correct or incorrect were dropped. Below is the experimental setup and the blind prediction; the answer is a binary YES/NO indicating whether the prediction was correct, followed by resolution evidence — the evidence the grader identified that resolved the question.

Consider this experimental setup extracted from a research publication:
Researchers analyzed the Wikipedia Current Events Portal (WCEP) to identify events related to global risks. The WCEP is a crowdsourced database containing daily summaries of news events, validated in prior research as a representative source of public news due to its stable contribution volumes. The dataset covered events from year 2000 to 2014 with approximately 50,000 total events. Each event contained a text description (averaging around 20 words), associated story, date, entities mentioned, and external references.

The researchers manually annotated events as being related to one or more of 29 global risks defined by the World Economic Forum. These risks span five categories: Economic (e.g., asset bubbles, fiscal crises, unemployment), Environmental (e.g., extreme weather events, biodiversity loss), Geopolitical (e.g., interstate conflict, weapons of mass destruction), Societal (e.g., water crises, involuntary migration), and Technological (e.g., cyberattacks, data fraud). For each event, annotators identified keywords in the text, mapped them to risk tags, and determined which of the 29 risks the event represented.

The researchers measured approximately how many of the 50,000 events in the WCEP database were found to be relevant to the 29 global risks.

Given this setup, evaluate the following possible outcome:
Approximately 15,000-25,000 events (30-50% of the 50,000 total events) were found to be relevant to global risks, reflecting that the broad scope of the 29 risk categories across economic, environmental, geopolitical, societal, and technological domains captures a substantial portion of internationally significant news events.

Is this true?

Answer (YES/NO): NO